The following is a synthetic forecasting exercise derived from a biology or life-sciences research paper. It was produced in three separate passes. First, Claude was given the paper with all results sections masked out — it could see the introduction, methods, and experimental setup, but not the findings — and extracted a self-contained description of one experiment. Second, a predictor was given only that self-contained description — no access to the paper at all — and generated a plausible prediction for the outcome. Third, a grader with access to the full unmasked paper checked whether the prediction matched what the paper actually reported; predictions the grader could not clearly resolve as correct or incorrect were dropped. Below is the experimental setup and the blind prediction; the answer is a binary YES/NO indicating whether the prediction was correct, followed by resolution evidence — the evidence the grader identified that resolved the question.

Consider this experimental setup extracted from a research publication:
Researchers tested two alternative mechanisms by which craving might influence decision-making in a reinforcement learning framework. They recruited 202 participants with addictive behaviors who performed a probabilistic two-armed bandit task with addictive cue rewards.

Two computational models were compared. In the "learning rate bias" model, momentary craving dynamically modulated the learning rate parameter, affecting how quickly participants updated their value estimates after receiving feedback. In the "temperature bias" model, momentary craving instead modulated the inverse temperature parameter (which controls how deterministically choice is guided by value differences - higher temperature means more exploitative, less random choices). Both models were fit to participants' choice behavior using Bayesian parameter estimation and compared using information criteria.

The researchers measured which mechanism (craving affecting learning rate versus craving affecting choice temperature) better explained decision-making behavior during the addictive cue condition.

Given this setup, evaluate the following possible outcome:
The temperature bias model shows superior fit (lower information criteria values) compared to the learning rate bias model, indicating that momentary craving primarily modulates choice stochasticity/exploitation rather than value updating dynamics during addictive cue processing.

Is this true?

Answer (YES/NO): NO